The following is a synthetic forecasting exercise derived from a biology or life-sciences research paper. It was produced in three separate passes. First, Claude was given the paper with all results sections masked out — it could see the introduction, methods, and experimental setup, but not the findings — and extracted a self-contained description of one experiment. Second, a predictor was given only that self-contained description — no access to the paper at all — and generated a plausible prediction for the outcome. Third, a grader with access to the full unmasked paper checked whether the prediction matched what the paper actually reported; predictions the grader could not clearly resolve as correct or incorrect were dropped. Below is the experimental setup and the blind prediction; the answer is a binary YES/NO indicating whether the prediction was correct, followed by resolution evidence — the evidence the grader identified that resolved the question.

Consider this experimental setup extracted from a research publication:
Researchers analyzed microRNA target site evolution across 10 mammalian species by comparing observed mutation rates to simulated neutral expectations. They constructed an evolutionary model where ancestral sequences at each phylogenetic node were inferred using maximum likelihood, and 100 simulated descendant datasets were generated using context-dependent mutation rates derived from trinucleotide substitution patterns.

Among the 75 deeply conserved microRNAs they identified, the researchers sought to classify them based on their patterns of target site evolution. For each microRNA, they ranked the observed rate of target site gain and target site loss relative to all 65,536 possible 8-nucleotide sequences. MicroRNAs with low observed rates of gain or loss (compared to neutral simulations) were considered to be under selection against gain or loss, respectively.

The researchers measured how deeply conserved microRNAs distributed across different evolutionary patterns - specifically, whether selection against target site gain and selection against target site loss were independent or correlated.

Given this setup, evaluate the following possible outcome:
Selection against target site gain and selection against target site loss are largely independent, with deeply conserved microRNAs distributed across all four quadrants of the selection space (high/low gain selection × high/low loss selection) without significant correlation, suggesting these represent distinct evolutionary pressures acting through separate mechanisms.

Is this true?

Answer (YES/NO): NO